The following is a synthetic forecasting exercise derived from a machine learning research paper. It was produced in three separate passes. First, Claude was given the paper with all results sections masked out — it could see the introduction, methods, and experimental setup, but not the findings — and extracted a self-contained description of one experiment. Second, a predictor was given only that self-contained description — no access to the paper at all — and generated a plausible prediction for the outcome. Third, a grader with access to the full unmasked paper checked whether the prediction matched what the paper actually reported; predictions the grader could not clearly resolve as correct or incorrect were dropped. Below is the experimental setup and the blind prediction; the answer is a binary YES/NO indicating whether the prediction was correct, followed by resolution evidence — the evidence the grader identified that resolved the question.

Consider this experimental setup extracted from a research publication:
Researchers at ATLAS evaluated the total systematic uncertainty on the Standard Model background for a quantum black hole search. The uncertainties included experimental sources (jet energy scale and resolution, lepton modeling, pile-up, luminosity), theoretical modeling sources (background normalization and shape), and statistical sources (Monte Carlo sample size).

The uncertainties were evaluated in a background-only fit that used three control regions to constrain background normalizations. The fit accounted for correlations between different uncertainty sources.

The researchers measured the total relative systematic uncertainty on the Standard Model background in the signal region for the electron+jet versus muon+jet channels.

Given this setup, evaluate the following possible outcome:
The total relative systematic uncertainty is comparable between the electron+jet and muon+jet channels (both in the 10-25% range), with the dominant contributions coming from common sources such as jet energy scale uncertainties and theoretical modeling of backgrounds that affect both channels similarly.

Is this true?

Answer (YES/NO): NO